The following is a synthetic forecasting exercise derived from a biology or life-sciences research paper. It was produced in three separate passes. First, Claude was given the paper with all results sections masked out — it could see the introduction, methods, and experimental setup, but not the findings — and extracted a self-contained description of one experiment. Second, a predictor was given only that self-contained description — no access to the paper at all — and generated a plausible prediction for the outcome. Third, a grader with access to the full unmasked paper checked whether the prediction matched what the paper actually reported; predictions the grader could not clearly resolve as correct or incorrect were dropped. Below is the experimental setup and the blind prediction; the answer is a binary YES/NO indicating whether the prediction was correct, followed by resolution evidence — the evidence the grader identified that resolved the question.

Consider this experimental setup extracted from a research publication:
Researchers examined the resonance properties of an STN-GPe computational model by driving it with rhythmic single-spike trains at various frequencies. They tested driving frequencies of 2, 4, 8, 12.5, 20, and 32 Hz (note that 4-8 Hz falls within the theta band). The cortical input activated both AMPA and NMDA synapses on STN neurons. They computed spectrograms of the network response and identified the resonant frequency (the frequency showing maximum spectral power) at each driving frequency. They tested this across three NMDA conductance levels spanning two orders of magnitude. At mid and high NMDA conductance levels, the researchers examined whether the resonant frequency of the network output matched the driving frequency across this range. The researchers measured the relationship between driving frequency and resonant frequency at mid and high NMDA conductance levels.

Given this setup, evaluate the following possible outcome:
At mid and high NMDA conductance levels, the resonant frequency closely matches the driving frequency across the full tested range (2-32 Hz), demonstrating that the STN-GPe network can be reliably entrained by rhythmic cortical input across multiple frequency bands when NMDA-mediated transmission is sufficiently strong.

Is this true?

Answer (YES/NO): NO